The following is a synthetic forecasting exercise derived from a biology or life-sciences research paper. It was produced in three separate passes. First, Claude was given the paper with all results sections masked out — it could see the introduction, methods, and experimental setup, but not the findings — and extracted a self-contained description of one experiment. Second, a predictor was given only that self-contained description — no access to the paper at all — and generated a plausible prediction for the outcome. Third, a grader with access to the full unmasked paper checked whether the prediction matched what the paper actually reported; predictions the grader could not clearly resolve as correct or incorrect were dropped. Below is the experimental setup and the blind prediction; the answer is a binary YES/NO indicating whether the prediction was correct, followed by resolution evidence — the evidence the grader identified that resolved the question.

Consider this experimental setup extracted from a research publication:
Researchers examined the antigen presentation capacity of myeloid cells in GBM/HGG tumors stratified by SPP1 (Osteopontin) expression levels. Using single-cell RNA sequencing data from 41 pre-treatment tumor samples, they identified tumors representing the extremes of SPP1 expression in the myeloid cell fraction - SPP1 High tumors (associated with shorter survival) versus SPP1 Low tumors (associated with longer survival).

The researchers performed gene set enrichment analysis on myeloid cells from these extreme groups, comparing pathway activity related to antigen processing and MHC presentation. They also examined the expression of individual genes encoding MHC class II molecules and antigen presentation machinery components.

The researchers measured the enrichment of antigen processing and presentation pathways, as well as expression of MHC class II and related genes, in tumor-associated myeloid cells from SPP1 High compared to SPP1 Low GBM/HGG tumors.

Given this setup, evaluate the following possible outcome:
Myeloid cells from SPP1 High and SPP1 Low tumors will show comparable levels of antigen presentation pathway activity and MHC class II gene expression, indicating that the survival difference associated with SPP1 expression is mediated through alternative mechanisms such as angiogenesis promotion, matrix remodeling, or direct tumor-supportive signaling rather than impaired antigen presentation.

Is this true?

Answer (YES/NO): NO